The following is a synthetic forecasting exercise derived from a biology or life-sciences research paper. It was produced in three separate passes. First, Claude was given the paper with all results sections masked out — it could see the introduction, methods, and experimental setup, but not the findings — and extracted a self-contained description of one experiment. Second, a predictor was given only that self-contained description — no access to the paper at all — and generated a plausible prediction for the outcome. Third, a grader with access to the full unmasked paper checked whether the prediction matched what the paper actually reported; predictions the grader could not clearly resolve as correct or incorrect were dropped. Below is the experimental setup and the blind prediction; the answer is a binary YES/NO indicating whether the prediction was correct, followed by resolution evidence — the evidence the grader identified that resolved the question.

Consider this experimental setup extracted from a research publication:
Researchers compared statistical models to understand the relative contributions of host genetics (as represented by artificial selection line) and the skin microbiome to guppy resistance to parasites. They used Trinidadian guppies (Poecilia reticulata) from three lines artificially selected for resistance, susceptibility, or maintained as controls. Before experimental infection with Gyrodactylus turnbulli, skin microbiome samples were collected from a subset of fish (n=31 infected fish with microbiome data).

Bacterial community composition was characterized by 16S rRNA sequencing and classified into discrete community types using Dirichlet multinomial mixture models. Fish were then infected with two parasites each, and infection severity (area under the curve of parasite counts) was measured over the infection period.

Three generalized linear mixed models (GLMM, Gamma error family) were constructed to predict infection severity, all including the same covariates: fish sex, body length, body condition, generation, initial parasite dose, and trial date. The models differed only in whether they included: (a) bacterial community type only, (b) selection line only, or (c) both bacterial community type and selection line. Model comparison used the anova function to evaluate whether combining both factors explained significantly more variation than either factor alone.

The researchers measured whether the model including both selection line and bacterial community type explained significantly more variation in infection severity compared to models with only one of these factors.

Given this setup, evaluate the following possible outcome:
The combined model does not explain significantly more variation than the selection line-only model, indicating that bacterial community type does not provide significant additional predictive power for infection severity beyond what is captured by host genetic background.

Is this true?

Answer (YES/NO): NO